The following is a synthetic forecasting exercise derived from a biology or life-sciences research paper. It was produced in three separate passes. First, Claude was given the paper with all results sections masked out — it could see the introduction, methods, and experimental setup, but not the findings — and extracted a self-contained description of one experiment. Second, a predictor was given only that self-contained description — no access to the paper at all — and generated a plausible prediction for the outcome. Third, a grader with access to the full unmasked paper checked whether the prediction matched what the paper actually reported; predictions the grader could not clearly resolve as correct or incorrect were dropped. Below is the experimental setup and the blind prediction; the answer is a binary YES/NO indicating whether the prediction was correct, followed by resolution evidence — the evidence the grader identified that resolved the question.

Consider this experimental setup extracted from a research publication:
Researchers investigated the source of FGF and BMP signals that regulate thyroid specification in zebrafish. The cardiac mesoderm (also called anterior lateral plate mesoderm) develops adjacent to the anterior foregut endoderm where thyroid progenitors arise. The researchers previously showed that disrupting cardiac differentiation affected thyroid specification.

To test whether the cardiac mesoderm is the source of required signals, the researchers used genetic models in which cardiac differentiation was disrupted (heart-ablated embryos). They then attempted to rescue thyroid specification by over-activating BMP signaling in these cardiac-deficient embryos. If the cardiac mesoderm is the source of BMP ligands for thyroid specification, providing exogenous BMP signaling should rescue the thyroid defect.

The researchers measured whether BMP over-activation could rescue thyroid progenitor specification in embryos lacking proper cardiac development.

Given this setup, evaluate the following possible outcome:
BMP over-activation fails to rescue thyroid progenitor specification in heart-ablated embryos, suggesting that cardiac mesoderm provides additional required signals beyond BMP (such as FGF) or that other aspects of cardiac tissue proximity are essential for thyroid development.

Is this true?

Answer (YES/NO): NO